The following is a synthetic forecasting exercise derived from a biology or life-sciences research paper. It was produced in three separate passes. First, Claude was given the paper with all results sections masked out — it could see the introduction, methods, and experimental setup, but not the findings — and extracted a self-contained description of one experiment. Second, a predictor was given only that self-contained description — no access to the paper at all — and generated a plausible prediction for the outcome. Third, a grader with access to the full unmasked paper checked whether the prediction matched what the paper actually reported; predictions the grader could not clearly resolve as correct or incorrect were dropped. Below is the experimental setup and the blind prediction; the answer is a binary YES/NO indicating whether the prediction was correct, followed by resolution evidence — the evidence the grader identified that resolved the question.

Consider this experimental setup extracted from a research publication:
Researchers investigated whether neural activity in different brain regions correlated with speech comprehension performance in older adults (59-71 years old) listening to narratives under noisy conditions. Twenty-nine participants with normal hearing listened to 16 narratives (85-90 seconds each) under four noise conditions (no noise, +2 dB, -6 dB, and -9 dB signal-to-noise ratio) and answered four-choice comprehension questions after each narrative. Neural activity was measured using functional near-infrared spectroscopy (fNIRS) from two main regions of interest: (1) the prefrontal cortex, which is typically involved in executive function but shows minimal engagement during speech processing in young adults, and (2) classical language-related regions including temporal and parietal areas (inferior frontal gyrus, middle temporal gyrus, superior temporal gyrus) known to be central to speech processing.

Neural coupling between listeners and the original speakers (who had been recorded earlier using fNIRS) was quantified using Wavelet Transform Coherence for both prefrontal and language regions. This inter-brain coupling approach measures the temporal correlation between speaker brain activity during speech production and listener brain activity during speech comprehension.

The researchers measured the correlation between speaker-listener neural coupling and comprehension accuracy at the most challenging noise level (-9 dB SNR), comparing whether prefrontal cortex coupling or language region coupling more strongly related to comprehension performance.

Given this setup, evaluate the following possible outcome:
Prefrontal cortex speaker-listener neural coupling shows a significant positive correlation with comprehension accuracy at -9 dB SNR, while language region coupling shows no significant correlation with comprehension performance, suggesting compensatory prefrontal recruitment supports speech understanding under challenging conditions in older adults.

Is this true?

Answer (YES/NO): YES